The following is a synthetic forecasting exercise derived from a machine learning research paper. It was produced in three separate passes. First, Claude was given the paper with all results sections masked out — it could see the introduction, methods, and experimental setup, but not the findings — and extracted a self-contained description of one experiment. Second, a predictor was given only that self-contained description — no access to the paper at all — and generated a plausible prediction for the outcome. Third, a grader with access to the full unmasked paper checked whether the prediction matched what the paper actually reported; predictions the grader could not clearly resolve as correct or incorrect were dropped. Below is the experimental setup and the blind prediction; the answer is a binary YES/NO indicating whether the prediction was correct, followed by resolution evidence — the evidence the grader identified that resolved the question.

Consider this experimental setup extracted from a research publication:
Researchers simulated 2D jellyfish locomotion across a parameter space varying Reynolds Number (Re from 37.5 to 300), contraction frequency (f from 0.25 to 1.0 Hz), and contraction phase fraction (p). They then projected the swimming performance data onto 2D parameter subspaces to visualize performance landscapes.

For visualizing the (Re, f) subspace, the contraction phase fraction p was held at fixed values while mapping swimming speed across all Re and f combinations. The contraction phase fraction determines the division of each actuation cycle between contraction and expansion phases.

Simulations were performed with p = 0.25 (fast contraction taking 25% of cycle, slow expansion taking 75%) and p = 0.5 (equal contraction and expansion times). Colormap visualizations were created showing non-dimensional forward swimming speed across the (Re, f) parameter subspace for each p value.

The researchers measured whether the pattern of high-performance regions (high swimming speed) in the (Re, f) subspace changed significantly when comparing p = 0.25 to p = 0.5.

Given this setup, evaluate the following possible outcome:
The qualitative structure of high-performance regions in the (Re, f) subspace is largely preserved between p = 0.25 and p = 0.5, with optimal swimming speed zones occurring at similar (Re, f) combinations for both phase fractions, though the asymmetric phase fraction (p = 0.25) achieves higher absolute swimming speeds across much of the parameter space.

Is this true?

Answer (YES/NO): NO